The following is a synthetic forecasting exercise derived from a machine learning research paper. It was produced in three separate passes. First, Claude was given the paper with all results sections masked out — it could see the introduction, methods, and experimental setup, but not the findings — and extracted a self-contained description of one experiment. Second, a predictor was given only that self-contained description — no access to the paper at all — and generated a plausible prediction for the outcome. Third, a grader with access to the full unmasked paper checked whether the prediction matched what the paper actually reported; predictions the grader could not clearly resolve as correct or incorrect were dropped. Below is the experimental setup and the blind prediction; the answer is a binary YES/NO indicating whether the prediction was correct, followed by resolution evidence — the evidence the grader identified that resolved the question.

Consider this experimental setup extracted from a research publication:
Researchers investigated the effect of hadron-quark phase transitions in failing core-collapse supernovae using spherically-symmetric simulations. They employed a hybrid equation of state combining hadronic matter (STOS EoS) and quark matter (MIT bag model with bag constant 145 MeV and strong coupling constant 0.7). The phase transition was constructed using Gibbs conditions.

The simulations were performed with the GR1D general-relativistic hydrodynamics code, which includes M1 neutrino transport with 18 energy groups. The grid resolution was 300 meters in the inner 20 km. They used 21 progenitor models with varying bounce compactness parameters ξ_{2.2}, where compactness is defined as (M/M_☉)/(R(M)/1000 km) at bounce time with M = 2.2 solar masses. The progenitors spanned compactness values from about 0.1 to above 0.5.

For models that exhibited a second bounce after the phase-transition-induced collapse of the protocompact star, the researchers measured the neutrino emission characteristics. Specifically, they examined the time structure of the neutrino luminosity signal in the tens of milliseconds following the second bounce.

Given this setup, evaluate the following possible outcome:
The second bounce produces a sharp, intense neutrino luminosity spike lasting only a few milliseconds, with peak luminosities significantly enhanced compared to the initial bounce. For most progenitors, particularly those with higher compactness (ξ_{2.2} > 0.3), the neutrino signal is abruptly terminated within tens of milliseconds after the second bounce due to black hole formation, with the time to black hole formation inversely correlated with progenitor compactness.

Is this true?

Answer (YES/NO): NO